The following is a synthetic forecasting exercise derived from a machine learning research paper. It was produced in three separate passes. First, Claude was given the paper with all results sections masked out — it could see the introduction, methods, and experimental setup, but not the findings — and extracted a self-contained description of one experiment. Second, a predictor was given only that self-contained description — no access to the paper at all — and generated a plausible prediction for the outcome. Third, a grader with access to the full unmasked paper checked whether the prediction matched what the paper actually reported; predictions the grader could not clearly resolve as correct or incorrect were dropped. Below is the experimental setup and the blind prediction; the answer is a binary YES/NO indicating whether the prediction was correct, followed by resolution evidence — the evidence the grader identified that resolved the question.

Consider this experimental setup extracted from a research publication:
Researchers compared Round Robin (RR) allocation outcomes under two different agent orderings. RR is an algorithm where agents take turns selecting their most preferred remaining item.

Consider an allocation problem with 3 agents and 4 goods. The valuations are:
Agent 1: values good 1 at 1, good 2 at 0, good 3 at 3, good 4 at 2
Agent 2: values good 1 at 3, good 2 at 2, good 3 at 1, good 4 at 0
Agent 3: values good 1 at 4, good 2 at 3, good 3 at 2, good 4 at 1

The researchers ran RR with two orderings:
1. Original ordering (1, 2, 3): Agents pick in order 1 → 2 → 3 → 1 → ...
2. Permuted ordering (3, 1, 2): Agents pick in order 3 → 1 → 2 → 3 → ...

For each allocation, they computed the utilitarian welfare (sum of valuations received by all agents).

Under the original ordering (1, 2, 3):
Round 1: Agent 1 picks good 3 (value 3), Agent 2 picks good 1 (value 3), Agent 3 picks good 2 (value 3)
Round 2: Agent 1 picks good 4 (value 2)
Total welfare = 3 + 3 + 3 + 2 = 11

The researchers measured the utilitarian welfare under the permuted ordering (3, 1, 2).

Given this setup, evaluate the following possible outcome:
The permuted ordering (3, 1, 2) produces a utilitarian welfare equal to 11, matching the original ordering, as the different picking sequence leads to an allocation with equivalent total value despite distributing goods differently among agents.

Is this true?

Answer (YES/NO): NO